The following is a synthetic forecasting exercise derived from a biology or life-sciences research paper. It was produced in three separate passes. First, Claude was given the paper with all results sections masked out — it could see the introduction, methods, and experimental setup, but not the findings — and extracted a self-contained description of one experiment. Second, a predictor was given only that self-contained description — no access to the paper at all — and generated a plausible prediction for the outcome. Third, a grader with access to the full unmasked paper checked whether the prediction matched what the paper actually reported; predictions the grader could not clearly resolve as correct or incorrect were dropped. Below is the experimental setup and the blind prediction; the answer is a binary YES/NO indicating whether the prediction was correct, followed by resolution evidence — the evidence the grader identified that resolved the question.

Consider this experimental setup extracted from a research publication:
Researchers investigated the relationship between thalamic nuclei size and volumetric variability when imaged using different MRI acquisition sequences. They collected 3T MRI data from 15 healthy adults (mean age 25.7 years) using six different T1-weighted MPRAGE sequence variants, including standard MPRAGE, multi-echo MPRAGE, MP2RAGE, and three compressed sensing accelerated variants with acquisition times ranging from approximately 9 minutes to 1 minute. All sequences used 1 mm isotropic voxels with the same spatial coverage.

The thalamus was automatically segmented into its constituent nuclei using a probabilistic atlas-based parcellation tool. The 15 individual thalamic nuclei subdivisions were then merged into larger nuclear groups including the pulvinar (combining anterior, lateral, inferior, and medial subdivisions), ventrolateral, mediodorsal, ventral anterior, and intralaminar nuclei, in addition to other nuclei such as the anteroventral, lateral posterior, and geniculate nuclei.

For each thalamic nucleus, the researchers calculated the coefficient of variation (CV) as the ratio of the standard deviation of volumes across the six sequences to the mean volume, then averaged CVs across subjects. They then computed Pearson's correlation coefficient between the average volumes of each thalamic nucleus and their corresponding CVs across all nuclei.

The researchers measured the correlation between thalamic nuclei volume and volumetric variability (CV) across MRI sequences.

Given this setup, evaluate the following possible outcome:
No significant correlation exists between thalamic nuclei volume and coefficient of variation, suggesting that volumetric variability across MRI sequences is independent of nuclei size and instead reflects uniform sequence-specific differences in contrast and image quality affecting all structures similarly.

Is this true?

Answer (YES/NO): NO